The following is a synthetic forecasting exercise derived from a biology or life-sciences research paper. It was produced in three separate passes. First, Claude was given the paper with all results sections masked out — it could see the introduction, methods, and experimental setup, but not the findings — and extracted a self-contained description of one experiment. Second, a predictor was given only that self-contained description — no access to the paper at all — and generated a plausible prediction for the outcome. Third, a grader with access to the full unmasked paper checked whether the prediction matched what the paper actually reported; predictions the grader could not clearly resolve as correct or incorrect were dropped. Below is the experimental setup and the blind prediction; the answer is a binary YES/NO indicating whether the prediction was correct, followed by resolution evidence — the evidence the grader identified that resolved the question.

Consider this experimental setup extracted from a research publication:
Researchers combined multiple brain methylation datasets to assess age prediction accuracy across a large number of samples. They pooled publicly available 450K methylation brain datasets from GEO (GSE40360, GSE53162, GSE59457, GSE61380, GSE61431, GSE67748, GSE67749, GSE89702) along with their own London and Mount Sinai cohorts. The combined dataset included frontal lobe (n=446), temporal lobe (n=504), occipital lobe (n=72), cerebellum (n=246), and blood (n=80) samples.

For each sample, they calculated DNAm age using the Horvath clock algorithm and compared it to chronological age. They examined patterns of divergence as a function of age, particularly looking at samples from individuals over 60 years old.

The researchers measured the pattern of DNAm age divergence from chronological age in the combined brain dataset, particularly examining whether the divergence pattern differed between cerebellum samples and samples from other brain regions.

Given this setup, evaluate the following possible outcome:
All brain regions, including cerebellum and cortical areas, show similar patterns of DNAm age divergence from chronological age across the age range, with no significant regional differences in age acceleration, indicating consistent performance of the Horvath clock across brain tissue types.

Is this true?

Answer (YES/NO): NO